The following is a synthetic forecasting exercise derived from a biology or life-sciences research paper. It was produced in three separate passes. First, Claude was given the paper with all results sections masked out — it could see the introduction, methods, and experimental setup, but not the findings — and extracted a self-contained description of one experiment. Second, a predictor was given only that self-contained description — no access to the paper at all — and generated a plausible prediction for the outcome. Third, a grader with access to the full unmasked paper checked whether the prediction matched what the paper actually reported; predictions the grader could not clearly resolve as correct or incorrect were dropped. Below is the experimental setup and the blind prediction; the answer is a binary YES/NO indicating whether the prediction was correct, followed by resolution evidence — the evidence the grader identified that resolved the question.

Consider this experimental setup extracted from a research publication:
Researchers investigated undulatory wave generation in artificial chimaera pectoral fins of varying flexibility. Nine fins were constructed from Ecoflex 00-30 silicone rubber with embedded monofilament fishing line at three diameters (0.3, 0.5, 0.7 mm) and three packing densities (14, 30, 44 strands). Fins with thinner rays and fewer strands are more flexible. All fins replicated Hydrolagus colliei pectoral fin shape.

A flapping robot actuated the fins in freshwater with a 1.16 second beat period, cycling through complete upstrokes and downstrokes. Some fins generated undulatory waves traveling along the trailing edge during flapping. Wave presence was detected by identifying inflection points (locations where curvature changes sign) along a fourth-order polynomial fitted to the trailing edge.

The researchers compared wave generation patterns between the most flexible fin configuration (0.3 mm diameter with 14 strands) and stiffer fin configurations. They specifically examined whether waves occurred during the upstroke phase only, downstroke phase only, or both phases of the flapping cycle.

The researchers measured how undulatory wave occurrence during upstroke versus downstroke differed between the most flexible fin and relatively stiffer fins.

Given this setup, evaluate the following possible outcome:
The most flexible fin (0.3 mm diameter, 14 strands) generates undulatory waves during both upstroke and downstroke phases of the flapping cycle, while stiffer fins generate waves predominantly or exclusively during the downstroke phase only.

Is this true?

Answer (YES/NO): NO